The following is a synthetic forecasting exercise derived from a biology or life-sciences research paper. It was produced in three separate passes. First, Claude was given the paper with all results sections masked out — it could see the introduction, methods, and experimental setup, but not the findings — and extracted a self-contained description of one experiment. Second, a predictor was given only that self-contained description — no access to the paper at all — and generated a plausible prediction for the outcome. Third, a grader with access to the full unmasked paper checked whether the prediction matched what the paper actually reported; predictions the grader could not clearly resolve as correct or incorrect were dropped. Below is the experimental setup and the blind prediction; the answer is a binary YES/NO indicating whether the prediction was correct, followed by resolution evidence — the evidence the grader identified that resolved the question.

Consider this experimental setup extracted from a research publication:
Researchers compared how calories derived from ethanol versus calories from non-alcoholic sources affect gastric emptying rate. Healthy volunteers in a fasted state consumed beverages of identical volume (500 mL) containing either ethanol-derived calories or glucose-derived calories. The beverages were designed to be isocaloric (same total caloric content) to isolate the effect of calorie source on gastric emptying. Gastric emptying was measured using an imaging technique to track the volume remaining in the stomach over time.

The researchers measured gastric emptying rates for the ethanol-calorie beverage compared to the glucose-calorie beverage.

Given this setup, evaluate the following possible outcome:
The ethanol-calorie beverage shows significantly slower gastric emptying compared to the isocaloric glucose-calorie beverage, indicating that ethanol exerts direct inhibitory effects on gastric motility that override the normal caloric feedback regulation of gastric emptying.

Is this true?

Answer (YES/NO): NO